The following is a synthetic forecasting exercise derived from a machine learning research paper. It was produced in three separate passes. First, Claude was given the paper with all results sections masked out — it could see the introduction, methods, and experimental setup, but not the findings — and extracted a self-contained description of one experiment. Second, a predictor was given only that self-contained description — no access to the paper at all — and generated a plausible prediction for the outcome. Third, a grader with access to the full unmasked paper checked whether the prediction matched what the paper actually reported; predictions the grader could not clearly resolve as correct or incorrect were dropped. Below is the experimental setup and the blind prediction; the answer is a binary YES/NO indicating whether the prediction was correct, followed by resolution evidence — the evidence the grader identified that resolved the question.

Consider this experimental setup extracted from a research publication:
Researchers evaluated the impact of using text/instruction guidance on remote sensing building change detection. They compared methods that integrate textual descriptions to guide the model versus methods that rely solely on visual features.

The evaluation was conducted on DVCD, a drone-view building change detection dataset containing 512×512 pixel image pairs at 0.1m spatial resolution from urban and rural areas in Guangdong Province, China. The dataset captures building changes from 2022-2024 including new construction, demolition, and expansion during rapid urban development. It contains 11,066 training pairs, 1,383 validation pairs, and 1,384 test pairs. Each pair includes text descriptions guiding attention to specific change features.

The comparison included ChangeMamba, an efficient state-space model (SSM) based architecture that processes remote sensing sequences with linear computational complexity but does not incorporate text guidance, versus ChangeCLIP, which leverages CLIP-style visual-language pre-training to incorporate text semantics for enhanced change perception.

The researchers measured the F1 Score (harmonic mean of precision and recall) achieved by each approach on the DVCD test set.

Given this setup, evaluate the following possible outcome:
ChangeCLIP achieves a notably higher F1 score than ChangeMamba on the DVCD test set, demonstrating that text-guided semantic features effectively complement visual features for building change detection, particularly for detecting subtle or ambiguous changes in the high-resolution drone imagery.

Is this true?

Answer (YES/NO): NO